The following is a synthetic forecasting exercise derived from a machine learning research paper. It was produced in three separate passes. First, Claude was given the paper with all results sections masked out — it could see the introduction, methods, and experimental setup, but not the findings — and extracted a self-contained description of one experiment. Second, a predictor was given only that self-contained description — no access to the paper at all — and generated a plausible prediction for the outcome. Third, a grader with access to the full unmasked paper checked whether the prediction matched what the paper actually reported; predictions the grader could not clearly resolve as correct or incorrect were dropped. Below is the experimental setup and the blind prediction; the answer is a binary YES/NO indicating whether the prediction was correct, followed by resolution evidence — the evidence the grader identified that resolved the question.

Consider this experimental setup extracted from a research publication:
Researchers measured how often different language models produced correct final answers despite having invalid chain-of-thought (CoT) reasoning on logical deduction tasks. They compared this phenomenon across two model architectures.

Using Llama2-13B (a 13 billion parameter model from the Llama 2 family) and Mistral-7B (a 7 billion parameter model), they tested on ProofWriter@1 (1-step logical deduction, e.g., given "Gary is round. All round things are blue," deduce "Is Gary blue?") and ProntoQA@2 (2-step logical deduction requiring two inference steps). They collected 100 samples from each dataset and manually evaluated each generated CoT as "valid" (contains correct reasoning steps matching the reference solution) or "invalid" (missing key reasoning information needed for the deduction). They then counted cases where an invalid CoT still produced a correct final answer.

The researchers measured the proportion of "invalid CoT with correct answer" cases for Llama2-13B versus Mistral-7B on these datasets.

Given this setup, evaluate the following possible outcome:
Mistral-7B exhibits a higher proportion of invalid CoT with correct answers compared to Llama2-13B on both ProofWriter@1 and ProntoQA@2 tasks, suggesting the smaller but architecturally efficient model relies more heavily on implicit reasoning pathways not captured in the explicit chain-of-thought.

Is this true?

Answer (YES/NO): NO